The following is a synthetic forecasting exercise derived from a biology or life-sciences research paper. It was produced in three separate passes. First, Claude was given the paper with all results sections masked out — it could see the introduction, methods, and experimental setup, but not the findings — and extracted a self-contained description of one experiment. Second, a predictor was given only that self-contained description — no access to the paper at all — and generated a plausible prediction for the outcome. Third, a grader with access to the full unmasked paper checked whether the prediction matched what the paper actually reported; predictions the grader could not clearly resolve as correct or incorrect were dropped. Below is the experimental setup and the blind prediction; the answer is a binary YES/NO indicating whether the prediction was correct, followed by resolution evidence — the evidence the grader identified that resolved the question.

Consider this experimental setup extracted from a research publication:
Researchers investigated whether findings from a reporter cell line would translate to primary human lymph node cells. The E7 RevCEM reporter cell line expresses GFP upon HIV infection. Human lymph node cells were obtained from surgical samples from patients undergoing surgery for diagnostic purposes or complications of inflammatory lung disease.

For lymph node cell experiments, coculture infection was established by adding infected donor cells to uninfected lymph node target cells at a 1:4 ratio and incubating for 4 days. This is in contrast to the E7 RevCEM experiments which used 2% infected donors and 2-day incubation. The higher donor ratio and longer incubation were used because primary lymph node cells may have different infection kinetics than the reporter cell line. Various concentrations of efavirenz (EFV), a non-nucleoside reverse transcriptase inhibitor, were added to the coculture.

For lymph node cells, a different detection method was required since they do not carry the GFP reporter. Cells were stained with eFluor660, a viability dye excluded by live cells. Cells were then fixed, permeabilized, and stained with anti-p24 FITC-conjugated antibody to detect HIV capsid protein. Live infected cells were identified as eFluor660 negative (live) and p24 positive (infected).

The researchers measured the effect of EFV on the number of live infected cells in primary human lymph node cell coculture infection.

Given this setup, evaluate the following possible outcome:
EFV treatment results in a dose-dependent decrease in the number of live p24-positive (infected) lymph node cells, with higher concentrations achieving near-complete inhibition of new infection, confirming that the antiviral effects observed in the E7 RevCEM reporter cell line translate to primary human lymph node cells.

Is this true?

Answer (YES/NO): NO